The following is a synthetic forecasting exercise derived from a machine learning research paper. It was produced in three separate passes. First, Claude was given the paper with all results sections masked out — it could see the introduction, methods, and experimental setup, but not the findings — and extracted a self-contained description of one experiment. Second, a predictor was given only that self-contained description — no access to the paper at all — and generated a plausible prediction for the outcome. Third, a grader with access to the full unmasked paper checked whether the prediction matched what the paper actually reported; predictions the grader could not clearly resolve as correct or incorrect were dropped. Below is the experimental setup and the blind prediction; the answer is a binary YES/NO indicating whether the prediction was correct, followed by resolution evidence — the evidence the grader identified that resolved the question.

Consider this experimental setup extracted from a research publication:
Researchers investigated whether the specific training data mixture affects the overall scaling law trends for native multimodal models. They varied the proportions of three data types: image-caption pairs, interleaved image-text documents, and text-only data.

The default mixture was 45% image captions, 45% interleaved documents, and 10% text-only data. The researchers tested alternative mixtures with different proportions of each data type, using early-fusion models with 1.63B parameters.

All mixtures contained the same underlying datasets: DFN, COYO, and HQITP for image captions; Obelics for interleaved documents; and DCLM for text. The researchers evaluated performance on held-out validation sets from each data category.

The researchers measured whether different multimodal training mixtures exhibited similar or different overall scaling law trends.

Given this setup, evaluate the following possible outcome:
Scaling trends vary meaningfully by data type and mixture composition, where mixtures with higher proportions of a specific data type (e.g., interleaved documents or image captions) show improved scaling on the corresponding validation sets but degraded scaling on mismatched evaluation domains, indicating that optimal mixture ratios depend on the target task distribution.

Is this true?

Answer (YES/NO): NO